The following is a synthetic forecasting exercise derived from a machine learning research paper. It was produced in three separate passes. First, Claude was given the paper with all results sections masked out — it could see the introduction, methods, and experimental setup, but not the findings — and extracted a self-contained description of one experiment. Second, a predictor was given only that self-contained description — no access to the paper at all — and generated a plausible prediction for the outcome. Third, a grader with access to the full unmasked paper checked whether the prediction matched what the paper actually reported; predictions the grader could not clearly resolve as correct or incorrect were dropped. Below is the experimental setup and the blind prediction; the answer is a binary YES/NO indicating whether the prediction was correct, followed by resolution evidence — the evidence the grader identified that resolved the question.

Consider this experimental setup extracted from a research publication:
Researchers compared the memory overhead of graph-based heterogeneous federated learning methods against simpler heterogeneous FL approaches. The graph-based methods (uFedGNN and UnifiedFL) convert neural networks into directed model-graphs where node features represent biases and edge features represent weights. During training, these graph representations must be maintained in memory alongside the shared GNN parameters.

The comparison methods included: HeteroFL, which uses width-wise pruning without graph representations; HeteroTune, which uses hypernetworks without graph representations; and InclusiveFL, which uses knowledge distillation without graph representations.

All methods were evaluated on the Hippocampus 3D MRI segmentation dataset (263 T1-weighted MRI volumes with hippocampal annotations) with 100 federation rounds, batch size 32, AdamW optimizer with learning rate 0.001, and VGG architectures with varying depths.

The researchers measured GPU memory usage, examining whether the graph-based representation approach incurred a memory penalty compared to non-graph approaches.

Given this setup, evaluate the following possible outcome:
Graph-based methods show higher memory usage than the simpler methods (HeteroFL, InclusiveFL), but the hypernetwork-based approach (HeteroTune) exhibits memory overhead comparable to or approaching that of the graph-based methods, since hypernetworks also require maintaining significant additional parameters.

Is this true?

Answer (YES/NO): NO